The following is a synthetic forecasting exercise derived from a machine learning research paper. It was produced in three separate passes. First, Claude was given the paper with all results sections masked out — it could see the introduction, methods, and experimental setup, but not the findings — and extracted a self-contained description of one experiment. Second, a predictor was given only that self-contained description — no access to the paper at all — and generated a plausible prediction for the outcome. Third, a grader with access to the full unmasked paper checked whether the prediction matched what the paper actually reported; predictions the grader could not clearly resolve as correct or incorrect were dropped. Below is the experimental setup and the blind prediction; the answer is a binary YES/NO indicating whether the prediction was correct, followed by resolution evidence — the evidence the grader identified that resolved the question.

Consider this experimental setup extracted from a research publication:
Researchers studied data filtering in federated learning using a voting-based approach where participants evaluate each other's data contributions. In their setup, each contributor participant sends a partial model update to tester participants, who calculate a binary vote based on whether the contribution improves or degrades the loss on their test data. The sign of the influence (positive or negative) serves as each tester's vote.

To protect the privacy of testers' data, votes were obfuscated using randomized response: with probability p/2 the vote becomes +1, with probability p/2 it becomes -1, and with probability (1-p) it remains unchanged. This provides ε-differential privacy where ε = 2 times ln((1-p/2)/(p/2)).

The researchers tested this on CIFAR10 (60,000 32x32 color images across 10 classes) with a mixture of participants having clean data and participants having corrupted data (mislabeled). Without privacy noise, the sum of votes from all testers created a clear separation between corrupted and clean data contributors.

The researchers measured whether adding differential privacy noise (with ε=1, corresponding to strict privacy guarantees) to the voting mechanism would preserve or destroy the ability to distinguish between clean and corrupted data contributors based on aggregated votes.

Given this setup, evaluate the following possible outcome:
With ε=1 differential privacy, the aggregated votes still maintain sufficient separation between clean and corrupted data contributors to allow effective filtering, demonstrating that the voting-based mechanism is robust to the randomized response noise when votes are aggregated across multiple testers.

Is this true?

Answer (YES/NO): YES